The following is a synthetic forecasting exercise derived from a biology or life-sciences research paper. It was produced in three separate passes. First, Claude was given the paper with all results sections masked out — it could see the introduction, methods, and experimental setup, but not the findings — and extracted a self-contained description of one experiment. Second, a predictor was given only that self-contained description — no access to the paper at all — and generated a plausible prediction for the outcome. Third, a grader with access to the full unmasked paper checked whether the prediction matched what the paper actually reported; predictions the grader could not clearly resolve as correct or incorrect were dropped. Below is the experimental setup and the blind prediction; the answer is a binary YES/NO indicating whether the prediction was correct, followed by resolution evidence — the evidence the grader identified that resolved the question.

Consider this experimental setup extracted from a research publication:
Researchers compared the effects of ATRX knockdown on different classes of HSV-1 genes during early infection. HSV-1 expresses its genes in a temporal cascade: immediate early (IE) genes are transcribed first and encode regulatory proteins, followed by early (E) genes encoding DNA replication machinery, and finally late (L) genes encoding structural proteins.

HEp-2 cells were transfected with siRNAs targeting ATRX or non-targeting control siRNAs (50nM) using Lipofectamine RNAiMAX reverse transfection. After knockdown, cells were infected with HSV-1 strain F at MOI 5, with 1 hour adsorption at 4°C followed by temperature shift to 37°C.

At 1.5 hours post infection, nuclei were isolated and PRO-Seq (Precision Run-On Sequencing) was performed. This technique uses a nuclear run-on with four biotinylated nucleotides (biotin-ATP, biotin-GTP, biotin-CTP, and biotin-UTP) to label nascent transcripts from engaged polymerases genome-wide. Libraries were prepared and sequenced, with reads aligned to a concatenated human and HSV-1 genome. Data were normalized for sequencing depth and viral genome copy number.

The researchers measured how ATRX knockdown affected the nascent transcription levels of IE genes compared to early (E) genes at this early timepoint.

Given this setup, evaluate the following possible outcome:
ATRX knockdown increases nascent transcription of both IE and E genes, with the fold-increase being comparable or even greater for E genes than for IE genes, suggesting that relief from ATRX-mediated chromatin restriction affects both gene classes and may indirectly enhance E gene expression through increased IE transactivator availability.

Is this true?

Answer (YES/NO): NO